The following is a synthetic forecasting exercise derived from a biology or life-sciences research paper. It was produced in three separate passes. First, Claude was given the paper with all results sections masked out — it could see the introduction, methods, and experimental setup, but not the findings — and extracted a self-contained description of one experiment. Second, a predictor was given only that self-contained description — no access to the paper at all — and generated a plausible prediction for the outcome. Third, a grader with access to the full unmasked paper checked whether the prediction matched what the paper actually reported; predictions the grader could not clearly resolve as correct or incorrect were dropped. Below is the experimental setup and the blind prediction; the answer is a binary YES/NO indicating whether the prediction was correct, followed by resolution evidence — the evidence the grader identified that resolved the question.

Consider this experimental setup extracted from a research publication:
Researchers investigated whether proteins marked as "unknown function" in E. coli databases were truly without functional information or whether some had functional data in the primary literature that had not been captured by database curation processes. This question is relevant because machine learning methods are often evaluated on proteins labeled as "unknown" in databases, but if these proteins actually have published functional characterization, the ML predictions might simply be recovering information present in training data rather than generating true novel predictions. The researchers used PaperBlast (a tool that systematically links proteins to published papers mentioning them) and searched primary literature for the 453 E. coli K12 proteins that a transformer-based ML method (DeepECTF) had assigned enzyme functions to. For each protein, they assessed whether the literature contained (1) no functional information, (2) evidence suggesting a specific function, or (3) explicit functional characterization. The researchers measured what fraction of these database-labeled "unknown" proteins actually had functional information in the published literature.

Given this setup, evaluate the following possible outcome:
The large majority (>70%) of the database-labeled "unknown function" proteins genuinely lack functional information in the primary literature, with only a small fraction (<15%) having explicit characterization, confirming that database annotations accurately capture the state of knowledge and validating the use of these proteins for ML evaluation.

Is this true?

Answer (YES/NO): NO